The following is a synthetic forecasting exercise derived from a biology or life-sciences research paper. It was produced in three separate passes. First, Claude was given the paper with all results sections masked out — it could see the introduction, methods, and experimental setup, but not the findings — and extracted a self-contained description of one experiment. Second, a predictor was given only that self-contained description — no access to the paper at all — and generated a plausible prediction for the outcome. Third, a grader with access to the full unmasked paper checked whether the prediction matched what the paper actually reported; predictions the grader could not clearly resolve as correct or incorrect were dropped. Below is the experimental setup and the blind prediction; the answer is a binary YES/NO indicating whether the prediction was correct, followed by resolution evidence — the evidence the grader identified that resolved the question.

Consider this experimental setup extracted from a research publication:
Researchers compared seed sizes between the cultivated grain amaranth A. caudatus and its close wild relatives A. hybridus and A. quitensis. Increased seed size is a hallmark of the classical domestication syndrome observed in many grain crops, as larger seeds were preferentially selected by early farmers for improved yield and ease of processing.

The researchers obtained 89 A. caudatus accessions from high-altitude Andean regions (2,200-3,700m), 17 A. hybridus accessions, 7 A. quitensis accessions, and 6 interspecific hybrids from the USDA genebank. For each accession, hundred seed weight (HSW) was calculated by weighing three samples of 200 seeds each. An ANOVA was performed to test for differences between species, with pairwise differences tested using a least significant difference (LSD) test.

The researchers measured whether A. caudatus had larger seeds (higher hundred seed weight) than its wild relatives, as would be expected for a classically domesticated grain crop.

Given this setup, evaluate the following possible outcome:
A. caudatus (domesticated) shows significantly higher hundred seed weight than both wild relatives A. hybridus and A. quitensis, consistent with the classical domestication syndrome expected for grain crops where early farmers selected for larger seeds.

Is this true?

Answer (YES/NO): NO